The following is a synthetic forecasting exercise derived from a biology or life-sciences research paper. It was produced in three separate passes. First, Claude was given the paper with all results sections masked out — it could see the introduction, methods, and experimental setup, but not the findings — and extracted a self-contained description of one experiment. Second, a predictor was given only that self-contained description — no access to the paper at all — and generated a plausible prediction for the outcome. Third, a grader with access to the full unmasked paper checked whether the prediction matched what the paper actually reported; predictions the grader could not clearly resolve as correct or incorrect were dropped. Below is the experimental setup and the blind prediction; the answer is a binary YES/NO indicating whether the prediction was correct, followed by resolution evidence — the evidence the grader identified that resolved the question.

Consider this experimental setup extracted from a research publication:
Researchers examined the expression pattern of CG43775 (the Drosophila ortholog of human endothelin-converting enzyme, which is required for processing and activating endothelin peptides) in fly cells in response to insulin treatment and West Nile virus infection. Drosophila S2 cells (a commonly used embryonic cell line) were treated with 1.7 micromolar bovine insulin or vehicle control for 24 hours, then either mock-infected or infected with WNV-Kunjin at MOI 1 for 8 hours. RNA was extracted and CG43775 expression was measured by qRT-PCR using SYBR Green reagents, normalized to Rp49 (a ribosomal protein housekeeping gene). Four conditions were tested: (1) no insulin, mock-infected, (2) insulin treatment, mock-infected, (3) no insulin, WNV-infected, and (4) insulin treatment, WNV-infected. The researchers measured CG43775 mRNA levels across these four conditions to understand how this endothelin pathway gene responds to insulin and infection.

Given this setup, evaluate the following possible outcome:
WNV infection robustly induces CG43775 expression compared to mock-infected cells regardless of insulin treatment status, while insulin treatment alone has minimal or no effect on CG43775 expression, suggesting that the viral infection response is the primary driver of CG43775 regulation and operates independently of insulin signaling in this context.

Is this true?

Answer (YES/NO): NO